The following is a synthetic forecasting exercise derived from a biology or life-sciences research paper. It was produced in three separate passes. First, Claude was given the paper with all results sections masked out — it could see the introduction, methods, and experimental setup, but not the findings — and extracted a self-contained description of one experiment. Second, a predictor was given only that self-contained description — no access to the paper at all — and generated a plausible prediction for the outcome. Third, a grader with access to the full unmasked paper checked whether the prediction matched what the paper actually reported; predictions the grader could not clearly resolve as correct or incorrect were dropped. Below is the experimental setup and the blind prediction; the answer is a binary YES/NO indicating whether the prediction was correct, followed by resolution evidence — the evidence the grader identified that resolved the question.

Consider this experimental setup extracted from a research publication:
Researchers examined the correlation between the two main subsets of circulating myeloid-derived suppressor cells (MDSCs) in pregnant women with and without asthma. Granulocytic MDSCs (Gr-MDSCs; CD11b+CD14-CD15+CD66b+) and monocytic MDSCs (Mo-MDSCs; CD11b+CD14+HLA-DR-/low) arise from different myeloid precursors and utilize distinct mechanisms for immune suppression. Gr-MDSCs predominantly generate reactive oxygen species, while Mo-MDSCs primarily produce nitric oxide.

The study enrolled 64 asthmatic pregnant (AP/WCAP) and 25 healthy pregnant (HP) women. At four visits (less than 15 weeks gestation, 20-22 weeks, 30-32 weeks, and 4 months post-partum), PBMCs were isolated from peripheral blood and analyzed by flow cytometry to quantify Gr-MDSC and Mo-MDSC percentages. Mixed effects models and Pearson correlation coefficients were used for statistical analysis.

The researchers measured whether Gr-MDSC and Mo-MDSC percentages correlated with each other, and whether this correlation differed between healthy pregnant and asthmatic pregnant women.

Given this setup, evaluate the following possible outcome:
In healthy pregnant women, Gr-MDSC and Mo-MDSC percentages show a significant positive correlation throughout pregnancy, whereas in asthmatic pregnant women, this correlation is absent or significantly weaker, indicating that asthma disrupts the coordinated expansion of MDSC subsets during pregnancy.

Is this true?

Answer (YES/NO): NO